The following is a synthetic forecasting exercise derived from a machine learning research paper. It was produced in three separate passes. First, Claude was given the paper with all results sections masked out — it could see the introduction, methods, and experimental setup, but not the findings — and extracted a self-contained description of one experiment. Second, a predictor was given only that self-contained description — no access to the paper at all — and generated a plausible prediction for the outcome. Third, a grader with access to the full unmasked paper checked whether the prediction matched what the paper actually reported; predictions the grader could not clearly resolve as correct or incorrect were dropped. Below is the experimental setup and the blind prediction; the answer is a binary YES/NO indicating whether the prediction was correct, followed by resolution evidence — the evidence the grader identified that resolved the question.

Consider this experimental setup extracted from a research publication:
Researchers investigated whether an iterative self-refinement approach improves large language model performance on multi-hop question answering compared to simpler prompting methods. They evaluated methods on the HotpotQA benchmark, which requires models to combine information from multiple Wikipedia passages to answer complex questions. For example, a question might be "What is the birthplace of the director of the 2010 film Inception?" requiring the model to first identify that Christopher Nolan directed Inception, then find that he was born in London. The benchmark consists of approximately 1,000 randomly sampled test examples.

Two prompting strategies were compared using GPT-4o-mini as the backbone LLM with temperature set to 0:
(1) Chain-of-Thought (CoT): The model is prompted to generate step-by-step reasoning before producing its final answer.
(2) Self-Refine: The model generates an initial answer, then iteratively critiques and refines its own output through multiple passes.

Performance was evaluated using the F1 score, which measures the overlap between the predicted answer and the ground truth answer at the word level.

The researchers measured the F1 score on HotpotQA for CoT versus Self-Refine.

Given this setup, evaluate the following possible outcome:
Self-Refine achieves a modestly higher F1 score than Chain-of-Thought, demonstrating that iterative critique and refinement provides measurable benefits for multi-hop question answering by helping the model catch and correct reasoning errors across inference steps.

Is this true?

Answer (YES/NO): NO